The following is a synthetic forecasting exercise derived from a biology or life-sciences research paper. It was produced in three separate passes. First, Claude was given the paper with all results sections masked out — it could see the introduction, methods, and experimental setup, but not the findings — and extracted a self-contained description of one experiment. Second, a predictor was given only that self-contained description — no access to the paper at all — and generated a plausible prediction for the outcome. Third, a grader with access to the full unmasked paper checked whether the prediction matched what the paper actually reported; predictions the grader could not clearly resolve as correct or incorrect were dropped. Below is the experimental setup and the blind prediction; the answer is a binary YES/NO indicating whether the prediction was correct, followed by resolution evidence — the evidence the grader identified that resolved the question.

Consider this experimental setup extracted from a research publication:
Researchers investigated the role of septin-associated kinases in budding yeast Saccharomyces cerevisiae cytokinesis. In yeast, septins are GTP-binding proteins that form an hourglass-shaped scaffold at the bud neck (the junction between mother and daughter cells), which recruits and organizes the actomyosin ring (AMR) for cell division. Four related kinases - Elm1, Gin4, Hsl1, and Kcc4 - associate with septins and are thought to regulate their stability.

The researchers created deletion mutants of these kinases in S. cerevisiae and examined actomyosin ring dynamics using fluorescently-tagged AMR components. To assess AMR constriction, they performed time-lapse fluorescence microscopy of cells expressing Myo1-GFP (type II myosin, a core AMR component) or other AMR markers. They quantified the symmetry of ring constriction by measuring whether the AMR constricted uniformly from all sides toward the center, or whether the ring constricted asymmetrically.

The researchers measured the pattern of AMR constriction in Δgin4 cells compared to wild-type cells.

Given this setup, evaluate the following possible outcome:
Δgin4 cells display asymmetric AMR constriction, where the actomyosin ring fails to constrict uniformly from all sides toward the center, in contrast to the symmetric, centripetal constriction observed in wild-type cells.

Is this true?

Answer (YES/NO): YES